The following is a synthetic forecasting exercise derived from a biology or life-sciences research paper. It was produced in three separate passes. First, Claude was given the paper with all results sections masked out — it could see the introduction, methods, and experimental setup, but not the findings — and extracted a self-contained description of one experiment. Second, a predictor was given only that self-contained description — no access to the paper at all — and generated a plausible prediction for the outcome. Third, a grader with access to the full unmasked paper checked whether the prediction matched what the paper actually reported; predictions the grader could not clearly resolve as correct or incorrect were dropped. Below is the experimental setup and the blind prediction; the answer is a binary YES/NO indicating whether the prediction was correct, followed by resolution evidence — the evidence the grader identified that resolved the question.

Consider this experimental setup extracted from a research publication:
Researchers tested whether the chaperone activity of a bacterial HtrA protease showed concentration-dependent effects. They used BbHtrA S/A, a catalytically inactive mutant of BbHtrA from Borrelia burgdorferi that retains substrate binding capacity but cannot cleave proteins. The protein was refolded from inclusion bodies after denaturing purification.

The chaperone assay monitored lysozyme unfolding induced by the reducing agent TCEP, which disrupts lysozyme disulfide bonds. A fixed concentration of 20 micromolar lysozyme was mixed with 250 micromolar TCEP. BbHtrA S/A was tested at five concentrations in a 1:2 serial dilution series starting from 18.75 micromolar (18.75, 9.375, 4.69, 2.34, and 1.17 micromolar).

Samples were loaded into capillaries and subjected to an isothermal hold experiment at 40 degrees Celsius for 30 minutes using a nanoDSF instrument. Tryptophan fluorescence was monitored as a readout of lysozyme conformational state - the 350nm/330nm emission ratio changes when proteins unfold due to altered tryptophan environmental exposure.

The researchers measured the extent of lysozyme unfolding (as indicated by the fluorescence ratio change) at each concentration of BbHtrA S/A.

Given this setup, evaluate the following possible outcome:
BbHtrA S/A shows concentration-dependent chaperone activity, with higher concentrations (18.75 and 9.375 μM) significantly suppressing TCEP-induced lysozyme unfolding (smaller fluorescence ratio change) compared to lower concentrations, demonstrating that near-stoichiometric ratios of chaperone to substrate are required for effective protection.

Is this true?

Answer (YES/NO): NO